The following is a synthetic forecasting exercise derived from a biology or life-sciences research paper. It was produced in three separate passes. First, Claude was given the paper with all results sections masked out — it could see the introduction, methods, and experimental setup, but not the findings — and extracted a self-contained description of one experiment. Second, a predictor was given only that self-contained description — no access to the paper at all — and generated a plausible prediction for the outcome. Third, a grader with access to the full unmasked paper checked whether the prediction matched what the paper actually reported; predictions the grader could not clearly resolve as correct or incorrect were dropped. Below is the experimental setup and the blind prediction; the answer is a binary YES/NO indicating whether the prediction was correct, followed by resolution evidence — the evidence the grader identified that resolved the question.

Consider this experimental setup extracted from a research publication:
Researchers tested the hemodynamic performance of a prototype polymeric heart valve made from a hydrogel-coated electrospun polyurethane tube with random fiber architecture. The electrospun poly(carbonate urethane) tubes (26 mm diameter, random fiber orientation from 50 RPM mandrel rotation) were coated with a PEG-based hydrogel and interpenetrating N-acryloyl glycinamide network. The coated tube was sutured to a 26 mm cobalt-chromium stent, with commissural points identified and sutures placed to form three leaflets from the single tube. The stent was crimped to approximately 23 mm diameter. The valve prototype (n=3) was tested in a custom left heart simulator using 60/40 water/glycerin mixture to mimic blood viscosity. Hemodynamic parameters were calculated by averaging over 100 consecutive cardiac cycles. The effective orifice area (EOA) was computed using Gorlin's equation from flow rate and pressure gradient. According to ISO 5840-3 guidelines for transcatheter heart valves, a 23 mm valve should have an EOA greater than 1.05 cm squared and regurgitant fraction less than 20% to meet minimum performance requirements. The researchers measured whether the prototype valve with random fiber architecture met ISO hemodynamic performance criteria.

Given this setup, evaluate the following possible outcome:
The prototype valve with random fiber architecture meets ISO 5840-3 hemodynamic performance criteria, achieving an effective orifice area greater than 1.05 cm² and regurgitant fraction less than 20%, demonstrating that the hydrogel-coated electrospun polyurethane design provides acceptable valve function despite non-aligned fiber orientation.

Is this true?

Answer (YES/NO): YES